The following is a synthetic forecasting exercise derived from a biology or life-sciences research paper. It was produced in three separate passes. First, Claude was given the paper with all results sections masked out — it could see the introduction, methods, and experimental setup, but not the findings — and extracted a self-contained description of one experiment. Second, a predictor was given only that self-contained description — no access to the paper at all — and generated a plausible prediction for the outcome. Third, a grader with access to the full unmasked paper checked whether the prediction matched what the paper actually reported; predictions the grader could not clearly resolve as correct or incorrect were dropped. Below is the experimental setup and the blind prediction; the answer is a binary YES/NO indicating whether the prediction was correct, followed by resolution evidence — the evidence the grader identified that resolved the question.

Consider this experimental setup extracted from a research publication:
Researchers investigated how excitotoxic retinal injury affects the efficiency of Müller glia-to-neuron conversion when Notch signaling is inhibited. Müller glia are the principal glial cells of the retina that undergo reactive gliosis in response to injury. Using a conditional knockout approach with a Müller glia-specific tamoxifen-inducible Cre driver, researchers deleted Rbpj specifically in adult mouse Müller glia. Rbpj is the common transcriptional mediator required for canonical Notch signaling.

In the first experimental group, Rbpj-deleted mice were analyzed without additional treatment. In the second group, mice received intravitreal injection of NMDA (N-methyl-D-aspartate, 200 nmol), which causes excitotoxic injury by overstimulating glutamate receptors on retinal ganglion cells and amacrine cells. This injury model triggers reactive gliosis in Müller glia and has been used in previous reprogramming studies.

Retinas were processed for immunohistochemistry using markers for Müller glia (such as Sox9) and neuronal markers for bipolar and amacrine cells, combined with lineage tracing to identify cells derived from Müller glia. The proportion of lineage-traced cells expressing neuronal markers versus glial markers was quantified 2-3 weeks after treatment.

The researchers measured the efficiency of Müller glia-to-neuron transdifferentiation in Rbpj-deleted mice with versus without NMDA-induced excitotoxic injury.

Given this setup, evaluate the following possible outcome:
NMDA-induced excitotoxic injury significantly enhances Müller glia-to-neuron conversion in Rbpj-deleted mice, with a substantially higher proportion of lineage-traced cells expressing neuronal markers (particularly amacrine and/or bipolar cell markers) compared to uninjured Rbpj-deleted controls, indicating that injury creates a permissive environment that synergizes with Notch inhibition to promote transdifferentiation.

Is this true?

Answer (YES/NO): YES